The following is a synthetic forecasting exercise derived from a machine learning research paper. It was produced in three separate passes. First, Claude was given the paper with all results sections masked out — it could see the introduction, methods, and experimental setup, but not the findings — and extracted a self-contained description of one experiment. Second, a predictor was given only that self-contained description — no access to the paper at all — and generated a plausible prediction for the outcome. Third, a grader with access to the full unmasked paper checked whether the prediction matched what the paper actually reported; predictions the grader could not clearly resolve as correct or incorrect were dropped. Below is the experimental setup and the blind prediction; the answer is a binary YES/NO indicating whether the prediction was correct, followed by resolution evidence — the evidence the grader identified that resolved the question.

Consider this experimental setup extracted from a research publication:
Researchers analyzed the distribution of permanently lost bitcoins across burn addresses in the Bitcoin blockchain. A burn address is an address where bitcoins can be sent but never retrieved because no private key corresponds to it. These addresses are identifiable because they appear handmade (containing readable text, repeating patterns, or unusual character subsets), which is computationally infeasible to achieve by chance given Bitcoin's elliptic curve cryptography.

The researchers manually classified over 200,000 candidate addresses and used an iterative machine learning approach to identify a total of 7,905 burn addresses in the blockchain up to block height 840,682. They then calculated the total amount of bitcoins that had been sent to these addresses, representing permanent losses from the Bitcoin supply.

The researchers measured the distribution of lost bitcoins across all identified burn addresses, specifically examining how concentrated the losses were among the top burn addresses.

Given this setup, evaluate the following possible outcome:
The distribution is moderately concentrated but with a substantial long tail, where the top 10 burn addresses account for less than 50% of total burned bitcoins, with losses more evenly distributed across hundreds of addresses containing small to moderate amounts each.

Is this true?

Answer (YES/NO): NO